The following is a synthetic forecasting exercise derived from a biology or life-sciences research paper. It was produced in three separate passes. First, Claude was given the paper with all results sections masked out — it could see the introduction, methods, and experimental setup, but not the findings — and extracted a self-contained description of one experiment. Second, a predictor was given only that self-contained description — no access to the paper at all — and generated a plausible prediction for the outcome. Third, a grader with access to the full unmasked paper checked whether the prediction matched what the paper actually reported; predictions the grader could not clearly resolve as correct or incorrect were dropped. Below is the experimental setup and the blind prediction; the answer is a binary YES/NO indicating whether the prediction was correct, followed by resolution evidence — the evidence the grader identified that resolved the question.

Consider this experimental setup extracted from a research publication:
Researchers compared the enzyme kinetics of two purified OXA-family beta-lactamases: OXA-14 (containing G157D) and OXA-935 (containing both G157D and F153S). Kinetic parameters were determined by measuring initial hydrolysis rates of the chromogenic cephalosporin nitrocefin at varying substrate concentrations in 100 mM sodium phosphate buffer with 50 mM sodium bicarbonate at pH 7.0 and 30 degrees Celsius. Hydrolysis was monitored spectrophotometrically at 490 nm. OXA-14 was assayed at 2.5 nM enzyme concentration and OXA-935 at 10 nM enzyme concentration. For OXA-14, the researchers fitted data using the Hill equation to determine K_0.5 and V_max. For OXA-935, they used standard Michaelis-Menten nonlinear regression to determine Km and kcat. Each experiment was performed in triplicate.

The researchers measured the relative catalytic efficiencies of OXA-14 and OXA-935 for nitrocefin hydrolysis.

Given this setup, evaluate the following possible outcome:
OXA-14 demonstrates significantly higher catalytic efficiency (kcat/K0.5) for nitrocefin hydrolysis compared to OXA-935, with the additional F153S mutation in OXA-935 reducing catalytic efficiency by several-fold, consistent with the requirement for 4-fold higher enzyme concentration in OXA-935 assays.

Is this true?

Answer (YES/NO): YES